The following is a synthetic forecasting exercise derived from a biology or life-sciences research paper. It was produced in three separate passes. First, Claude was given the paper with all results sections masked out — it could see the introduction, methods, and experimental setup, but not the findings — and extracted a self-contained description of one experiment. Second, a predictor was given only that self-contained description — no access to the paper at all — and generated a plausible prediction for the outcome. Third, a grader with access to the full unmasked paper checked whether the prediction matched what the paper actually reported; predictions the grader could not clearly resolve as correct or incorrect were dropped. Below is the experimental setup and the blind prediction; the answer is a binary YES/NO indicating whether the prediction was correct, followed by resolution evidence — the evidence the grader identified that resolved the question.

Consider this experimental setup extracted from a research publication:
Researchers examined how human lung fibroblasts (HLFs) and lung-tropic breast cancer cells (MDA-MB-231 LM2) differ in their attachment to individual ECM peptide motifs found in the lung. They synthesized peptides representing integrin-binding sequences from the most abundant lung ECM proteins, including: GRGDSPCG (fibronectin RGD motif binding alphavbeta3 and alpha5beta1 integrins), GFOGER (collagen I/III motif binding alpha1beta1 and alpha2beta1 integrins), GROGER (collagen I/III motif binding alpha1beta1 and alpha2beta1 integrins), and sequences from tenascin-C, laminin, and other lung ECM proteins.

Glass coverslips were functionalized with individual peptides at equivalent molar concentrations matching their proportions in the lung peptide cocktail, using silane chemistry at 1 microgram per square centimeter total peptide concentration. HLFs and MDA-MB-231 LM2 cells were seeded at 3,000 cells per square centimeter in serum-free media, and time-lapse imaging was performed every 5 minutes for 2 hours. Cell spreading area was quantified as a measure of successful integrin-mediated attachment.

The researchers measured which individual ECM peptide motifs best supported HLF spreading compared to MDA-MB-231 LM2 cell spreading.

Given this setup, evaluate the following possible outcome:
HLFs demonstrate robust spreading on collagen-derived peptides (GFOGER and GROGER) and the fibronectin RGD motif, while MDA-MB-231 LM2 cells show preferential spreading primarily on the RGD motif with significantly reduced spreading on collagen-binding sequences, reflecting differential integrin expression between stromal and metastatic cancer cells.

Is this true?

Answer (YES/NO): NO